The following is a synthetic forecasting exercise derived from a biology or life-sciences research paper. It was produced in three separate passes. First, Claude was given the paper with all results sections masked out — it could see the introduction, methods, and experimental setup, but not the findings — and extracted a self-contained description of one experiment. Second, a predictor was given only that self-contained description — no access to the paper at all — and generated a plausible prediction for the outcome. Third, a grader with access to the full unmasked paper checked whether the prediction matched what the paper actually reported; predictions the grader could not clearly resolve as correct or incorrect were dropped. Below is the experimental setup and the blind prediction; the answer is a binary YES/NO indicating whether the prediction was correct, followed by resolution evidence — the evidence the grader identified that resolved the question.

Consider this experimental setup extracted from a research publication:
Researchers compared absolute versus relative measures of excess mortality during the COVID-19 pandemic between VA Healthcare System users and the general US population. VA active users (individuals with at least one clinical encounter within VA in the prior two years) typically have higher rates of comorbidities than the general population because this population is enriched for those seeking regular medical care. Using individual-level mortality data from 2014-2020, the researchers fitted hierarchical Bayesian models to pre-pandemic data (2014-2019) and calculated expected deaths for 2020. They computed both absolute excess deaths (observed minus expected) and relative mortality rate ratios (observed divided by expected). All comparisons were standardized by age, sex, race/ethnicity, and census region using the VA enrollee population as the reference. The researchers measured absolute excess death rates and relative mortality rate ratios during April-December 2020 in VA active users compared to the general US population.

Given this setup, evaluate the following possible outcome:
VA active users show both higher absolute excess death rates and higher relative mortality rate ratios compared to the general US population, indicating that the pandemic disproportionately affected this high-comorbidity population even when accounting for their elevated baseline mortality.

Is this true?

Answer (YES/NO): NO